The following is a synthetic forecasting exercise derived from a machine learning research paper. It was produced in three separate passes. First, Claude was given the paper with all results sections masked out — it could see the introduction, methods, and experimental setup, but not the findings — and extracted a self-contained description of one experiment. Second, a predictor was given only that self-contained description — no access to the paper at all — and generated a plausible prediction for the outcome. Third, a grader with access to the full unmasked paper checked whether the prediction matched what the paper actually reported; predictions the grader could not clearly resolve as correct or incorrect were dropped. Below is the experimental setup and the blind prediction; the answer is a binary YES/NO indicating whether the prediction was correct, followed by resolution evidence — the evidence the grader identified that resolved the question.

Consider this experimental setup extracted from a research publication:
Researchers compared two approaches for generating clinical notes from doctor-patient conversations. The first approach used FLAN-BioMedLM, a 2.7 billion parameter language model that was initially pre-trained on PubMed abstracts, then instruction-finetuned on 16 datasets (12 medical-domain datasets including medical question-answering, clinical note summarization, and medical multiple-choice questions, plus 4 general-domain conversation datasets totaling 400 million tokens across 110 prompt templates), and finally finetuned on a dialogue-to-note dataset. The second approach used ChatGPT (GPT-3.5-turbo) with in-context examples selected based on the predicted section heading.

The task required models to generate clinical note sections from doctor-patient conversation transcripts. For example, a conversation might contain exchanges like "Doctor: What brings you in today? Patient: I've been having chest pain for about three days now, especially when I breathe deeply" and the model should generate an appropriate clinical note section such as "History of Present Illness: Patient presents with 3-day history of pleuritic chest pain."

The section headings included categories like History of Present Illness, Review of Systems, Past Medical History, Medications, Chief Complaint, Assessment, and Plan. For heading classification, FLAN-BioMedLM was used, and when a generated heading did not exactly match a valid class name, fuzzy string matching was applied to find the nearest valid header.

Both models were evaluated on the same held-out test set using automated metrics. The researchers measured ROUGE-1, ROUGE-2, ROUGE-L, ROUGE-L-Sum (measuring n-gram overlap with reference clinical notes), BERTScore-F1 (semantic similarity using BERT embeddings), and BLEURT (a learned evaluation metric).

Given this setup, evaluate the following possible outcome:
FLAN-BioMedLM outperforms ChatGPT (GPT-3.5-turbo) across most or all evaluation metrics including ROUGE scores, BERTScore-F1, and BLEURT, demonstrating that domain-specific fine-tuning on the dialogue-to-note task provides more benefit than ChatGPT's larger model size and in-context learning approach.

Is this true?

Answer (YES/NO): NO